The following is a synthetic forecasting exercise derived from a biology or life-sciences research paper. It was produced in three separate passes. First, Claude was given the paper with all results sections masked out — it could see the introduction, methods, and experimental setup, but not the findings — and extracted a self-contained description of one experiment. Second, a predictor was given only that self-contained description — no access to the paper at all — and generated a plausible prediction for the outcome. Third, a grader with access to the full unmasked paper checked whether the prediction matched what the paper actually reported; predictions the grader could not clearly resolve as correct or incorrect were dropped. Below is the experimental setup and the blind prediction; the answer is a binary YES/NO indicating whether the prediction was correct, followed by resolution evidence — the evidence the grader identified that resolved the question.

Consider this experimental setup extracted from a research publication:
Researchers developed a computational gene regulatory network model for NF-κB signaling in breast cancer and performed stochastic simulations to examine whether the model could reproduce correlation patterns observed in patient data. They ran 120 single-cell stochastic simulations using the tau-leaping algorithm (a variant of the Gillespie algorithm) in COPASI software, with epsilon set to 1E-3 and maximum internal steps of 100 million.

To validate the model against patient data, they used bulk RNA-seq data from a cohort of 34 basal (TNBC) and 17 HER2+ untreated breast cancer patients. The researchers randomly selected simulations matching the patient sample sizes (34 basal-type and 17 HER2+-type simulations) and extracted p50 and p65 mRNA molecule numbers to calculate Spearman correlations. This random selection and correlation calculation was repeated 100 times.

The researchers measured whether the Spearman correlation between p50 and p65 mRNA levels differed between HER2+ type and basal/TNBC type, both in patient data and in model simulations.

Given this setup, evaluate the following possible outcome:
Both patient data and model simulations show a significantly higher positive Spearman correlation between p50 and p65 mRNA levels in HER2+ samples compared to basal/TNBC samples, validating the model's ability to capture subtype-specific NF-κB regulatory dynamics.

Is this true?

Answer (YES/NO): NO